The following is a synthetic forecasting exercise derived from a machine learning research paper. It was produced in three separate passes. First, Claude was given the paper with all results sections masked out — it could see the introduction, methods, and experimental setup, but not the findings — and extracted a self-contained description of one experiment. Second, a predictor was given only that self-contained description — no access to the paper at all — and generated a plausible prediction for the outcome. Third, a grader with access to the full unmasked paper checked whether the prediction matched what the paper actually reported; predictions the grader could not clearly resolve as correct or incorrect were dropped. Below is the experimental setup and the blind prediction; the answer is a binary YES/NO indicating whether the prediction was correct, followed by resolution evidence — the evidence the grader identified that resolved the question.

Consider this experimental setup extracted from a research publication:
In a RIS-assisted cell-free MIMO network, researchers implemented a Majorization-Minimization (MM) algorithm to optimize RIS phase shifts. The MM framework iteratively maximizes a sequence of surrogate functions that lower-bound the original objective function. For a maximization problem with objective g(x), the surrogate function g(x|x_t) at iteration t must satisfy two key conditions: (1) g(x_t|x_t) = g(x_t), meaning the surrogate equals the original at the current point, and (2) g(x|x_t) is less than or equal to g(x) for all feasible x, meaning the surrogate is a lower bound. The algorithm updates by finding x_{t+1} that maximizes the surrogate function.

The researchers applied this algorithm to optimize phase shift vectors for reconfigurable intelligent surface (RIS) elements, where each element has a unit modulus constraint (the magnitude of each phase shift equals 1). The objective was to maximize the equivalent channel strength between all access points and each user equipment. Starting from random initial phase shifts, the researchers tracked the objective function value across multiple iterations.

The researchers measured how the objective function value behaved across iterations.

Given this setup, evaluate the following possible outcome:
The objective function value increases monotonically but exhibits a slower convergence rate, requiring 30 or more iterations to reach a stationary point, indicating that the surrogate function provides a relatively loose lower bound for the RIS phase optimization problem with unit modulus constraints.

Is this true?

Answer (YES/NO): NO